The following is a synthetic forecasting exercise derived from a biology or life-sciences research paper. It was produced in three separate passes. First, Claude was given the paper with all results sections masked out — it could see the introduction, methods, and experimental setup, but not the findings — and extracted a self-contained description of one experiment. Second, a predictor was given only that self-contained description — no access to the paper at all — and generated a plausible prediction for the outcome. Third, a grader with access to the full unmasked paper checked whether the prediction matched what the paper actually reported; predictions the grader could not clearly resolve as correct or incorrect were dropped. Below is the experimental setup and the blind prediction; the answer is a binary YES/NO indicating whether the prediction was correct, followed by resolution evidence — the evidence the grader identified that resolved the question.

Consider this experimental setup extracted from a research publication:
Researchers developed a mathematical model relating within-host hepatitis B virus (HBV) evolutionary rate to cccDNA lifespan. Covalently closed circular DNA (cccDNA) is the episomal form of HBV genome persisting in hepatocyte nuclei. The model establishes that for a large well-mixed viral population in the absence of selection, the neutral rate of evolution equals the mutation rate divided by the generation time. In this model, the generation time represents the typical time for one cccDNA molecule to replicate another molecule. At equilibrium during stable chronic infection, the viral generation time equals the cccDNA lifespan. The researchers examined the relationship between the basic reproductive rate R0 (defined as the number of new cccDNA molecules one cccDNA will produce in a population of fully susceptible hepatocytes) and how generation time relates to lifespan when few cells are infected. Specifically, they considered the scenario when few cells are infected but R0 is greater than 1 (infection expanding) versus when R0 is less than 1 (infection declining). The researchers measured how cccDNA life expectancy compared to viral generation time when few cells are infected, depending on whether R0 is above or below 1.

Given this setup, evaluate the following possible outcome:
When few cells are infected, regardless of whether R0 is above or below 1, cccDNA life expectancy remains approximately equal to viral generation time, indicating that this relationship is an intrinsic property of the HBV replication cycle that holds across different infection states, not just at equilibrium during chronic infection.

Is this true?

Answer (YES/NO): NO